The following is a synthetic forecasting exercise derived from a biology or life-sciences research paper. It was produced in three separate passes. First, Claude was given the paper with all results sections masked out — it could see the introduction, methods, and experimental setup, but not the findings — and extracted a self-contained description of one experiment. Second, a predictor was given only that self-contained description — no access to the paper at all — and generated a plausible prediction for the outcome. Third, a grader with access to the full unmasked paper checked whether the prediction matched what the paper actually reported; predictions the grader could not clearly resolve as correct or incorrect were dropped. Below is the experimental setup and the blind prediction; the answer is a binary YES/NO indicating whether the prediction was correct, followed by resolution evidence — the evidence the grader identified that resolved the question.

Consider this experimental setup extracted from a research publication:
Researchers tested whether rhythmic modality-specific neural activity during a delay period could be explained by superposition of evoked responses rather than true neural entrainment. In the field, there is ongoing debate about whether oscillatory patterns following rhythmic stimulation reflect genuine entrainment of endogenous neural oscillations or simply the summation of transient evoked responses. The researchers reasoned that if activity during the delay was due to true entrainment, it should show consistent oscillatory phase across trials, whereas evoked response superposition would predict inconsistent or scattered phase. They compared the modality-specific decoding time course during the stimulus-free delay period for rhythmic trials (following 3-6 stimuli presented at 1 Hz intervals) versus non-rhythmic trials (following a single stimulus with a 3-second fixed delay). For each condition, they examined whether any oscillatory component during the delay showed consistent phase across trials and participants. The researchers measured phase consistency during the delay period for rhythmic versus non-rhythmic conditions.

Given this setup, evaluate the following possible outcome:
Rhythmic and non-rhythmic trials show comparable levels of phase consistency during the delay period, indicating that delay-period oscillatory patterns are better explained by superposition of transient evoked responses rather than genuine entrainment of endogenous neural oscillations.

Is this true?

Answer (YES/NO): NO